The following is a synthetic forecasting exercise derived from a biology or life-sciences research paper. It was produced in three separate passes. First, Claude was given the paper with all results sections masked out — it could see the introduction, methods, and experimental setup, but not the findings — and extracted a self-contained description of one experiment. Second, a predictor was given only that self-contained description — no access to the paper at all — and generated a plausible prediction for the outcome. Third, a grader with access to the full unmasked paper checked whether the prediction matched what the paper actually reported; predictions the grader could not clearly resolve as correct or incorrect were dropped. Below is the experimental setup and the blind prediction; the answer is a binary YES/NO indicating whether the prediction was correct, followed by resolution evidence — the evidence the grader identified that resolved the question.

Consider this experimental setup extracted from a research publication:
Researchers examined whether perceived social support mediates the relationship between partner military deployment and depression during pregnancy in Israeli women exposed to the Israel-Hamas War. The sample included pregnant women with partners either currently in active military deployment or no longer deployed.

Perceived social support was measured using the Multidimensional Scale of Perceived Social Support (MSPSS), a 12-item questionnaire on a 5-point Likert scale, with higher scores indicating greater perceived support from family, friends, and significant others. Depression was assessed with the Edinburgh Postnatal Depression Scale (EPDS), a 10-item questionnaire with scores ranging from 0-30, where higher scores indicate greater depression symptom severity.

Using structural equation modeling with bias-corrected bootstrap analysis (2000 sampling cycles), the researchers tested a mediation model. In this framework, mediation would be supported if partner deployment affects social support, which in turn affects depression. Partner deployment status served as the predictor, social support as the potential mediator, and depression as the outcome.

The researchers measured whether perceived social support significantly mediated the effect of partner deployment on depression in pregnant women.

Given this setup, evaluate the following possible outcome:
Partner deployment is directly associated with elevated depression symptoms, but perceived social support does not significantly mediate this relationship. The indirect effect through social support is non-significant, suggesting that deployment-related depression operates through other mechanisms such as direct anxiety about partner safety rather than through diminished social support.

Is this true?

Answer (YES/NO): NO